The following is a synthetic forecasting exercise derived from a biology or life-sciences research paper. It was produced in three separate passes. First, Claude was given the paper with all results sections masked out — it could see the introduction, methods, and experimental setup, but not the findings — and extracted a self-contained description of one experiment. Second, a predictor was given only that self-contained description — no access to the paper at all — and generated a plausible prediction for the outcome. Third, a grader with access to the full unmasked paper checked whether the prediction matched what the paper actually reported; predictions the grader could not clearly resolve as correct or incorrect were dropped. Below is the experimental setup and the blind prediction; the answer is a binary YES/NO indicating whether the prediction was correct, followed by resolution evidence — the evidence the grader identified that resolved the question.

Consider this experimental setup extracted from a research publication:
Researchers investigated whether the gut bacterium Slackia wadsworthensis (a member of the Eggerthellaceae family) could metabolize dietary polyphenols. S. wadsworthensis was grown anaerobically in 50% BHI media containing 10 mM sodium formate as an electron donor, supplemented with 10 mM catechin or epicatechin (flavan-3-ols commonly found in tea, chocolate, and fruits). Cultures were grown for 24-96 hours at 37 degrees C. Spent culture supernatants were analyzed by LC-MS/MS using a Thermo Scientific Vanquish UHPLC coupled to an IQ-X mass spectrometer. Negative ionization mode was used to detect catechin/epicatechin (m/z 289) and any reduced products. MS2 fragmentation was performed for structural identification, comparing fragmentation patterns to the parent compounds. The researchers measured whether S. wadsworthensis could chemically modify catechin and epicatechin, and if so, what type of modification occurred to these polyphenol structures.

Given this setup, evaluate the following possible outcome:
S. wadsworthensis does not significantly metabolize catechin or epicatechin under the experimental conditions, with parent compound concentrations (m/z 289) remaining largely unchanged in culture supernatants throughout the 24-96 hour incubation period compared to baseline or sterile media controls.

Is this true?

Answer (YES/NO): NO